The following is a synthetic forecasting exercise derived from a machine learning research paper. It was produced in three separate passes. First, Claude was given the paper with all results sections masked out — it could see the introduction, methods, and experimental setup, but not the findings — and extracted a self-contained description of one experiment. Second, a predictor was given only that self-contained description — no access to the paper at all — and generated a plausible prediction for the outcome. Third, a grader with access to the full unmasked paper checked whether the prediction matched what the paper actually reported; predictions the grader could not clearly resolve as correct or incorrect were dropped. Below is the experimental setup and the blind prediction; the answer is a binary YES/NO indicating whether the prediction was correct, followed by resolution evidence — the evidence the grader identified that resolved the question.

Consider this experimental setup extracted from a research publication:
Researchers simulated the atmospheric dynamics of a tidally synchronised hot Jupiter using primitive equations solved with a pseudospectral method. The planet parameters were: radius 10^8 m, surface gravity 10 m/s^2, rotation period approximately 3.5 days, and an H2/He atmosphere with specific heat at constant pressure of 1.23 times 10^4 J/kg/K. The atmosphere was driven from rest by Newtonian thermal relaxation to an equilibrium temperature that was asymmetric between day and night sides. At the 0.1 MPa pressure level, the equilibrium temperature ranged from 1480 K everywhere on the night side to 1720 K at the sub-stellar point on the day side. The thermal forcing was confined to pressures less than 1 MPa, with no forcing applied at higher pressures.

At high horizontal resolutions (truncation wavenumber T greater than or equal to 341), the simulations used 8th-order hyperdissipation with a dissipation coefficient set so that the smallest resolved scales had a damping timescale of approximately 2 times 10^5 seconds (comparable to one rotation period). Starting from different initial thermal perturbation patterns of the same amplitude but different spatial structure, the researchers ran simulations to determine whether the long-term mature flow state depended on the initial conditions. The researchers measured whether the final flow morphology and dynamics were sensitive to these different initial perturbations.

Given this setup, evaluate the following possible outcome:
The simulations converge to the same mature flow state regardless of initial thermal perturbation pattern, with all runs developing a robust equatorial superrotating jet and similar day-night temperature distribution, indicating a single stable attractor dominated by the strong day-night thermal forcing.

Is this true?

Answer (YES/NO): NO